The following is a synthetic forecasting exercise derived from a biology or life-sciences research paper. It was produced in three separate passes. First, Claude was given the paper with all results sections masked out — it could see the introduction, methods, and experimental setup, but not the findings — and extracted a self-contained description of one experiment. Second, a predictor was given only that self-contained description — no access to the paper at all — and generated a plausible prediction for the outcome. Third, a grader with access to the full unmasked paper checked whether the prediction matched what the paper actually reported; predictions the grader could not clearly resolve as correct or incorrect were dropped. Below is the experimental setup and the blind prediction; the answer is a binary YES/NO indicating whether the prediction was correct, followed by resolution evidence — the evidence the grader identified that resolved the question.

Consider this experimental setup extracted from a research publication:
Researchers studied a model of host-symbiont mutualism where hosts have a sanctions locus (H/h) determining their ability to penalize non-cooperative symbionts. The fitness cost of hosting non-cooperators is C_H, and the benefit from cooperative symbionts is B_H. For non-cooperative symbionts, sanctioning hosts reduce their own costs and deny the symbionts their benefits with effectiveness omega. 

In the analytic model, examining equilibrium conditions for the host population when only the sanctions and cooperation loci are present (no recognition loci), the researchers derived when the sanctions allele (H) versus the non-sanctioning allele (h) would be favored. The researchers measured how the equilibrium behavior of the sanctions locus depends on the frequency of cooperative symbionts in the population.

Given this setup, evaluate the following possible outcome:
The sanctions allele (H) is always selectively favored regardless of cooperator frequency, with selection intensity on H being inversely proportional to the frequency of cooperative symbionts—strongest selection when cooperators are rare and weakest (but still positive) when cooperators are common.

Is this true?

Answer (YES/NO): NO